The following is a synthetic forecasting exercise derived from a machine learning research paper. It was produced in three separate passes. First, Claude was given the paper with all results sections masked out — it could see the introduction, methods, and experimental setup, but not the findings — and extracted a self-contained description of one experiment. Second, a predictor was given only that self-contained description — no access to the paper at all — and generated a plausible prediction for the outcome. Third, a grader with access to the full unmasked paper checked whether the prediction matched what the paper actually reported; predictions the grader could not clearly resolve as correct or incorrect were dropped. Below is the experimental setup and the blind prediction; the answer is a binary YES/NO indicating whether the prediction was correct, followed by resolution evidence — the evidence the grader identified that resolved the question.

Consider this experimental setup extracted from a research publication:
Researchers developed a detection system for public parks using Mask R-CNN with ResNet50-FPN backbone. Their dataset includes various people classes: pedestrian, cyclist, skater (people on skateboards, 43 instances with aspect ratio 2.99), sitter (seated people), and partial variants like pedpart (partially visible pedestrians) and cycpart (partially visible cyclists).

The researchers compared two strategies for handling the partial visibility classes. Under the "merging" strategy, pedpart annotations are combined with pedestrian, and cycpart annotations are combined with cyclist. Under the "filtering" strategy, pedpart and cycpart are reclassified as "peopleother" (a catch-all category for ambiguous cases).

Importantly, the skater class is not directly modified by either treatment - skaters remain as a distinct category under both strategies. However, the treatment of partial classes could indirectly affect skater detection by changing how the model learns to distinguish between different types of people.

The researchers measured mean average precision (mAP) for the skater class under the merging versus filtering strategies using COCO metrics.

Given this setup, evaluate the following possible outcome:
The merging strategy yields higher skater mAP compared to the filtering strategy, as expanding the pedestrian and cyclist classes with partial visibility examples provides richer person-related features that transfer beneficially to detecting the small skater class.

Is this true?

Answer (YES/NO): YES